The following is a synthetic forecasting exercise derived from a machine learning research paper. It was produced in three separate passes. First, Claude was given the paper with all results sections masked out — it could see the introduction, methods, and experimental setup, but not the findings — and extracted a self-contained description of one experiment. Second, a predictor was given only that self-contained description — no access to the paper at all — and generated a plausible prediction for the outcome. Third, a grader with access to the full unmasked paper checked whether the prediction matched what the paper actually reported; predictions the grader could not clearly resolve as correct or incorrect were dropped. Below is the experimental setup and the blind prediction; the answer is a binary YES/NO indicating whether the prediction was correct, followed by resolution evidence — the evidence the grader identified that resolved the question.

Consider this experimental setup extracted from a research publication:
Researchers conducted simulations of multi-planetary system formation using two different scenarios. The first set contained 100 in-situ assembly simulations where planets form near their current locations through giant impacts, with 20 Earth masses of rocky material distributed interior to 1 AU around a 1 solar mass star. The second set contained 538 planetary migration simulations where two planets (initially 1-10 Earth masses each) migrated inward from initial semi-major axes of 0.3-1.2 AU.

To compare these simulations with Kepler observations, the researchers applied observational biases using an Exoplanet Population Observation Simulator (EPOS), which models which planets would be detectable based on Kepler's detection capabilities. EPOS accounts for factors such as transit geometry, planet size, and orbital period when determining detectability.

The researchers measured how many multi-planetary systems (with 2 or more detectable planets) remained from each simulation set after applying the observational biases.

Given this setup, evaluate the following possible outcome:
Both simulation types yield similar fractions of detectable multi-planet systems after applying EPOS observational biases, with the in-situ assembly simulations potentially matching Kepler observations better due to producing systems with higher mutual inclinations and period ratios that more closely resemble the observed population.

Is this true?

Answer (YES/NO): NO